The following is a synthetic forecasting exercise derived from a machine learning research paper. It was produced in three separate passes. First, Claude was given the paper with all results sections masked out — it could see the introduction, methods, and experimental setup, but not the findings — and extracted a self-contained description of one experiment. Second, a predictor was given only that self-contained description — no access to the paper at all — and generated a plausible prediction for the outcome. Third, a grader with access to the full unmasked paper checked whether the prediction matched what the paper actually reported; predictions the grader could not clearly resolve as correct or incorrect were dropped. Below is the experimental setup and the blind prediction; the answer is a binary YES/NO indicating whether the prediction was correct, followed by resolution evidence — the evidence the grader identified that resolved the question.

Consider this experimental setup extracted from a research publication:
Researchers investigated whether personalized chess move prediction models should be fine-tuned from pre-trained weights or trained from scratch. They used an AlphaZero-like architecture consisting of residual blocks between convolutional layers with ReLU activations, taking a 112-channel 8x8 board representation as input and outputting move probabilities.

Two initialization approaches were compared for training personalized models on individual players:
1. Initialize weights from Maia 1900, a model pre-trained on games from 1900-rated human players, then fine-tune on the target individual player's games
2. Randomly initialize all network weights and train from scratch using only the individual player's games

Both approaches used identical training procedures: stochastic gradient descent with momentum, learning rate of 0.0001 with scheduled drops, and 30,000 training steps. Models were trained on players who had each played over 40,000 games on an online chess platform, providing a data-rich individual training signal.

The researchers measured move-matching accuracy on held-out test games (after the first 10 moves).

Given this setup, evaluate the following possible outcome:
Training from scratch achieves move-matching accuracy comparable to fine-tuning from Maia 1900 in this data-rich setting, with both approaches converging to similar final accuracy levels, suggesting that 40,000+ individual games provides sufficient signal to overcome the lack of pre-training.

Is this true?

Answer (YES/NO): NO